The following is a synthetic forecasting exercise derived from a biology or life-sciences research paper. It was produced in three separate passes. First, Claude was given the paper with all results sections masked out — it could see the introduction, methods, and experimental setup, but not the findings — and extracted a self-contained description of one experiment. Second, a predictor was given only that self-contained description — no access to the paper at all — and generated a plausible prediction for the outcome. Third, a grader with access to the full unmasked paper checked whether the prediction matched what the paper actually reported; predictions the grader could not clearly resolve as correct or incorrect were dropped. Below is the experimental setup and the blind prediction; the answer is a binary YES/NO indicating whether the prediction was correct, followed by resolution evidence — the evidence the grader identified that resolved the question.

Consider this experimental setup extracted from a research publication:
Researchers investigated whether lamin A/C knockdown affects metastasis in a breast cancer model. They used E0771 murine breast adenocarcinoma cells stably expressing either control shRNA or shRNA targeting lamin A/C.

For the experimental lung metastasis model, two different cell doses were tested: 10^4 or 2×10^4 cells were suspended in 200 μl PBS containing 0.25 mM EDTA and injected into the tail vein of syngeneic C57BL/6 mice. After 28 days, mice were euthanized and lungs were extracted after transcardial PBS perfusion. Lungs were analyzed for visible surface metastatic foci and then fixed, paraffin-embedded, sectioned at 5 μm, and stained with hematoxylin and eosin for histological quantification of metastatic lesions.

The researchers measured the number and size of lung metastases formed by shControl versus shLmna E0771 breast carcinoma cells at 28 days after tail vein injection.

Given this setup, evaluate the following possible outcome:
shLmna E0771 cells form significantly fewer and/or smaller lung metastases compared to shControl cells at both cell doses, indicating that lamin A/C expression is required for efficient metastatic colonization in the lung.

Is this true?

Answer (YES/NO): YES